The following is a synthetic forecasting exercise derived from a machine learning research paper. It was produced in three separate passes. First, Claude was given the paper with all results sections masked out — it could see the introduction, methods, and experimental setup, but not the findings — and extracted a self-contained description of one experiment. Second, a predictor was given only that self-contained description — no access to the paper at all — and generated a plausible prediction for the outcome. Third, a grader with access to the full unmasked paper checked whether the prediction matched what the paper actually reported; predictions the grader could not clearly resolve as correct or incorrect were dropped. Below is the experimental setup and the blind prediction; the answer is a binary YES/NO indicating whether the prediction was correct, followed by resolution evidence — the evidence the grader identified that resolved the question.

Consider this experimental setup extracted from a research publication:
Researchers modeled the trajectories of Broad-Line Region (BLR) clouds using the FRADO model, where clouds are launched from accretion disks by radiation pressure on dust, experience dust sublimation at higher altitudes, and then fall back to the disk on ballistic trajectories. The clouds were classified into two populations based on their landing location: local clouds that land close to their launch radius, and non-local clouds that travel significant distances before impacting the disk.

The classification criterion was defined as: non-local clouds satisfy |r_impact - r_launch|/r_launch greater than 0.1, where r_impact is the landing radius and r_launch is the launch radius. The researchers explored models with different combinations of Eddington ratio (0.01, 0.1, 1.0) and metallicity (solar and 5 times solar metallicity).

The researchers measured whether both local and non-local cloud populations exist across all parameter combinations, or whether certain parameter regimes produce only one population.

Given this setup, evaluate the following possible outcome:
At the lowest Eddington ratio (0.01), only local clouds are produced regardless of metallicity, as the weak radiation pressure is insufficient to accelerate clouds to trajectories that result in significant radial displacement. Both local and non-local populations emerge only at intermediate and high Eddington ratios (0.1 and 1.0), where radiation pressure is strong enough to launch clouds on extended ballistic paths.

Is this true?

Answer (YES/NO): NO